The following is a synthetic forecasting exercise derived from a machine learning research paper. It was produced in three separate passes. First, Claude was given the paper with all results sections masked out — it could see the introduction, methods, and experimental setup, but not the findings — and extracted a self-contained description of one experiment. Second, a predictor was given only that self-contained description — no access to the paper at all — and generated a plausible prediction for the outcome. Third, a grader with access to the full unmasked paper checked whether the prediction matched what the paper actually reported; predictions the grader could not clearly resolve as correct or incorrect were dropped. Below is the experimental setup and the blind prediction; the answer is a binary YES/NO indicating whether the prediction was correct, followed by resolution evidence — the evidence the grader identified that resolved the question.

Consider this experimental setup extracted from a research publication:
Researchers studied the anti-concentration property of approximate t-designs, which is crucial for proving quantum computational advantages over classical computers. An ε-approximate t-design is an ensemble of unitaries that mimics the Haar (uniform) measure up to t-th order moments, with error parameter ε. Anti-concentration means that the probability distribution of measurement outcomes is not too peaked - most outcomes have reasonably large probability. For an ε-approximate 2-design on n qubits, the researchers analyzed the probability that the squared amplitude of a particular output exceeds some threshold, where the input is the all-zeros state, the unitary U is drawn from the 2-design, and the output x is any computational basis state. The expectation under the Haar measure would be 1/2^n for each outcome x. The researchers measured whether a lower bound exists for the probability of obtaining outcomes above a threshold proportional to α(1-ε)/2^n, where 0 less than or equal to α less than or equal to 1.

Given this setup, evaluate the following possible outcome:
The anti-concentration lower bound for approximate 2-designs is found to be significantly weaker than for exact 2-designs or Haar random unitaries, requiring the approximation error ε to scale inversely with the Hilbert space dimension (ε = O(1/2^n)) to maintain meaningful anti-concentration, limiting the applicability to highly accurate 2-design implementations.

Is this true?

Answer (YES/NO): NO